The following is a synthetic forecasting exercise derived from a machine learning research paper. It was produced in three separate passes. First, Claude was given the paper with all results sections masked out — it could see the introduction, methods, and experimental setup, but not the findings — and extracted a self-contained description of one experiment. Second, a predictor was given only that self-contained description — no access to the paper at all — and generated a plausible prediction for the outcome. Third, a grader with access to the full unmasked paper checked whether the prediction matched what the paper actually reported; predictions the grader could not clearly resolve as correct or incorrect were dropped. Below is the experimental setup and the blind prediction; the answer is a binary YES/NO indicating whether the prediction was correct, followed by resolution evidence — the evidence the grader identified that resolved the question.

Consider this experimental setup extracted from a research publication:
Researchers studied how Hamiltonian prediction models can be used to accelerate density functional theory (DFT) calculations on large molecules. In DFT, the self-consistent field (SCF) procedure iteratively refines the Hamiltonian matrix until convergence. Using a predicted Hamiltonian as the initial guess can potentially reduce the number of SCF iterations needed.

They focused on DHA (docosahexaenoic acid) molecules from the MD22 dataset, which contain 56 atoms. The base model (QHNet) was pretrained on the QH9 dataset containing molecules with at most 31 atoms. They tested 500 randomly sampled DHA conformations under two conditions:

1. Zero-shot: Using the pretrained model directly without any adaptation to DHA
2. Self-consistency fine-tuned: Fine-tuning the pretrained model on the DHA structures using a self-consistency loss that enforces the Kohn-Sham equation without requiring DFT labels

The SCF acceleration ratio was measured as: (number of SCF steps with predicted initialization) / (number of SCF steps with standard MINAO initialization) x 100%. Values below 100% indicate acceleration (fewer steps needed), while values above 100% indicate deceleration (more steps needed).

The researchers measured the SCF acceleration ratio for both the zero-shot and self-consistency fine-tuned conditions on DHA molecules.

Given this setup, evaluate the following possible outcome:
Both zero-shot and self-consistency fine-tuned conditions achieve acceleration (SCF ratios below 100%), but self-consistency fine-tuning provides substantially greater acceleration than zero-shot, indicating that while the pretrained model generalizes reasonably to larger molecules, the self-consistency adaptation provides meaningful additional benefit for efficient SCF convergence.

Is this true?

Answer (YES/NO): NO